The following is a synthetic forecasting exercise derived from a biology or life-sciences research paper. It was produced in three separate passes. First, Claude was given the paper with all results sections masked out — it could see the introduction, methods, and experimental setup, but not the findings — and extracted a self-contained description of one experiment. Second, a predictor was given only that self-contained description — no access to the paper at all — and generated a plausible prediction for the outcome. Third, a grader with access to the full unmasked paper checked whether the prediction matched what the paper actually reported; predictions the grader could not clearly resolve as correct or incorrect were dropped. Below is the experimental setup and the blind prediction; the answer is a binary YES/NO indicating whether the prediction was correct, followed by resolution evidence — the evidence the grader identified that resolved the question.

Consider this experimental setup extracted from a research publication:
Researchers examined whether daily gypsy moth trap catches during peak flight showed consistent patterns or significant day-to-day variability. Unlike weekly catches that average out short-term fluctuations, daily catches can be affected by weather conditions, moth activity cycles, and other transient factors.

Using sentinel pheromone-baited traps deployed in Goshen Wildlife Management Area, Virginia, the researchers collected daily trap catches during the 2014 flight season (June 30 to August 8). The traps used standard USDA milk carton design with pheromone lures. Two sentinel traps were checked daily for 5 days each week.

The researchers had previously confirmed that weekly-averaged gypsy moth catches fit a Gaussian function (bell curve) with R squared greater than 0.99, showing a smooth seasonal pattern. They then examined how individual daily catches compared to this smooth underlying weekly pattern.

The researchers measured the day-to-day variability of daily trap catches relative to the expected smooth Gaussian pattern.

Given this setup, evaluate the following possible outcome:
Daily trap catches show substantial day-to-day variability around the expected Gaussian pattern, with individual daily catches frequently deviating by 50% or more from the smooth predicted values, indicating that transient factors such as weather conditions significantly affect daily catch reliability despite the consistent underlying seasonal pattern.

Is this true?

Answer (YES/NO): YES